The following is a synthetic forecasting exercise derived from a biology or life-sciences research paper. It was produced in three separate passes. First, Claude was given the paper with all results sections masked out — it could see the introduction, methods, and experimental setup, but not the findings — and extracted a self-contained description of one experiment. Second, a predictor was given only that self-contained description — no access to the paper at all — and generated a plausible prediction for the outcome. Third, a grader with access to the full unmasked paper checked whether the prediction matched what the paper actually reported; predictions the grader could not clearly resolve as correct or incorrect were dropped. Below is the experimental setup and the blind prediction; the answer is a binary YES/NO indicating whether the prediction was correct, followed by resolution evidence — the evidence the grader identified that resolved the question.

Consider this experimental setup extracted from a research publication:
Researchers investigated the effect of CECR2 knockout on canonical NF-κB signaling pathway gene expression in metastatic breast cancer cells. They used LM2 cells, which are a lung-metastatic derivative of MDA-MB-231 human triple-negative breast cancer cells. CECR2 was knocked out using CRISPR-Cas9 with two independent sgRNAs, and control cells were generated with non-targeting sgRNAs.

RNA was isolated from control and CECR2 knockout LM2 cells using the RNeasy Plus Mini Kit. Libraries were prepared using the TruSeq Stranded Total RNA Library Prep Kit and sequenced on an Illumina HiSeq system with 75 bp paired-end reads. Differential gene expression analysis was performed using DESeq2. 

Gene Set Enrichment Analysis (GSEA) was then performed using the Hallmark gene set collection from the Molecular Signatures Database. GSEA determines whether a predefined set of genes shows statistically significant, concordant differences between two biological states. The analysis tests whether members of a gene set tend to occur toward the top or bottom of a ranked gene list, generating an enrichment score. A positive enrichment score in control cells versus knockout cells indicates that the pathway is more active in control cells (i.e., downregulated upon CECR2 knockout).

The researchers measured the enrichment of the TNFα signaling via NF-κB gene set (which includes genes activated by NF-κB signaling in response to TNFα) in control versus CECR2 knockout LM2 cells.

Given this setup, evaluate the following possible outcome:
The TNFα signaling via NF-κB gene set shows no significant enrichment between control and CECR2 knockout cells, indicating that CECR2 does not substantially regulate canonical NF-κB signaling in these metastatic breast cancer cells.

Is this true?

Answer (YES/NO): NO